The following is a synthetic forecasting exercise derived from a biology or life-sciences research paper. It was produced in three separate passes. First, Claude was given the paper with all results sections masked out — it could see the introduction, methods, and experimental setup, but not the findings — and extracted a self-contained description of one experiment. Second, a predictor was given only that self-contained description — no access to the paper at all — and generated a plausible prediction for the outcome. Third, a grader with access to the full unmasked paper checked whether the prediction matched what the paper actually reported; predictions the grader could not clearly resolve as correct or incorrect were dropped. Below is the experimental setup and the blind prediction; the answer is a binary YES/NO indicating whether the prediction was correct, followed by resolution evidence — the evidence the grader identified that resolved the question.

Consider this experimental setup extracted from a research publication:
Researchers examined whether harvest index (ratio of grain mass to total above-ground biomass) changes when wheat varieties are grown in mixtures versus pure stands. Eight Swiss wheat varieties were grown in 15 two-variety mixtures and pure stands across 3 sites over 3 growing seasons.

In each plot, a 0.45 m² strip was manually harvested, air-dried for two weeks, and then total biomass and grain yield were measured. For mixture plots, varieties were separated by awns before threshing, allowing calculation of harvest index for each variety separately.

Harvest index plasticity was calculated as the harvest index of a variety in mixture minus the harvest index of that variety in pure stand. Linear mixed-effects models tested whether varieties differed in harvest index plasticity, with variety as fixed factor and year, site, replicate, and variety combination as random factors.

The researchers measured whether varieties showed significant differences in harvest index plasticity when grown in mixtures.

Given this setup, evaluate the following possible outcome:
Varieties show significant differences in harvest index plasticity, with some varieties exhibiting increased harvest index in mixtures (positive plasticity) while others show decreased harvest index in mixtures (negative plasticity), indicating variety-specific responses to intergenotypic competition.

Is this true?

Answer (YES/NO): NO